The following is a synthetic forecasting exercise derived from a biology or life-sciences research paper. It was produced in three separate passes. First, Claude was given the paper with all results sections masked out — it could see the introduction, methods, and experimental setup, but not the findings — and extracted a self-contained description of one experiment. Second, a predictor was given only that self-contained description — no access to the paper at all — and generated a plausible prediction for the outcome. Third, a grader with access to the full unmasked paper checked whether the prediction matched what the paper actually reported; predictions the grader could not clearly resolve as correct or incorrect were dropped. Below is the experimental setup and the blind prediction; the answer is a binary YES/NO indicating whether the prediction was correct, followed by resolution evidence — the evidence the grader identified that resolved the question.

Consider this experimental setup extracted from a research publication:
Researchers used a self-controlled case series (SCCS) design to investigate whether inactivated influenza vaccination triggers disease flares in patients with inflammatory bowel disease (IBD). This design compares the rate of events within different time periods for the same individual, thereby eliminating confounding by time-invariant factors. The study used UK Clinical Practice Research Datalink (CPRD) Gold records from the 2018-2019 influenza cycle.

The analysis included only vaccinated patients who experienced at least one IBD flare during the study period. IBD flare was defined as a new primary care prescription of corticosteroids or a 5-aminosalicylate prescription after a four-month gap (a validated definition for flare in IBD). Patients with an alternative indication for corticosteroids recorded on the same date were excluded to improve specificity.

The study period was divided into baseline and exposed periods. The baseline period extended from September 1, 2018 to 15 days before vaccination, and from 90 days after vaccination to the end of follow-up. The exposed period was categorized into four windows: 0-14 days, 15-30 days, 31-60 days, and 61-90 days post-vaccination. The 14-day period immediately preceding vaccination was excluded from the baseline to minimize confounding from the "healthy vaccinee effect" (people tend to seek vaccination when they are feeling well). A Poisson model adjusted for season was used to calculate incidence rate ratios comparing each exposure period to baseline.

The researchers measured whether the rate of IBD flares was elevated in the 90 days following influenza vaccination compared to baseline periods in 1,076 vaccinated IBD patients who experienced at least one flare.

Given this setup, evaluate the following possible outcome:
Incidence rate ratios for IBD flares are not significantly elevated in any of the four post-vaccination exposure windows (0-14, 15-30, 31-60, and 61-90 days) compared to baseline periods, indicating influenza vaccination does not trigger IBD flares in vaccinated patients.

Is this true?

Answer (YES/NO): YES